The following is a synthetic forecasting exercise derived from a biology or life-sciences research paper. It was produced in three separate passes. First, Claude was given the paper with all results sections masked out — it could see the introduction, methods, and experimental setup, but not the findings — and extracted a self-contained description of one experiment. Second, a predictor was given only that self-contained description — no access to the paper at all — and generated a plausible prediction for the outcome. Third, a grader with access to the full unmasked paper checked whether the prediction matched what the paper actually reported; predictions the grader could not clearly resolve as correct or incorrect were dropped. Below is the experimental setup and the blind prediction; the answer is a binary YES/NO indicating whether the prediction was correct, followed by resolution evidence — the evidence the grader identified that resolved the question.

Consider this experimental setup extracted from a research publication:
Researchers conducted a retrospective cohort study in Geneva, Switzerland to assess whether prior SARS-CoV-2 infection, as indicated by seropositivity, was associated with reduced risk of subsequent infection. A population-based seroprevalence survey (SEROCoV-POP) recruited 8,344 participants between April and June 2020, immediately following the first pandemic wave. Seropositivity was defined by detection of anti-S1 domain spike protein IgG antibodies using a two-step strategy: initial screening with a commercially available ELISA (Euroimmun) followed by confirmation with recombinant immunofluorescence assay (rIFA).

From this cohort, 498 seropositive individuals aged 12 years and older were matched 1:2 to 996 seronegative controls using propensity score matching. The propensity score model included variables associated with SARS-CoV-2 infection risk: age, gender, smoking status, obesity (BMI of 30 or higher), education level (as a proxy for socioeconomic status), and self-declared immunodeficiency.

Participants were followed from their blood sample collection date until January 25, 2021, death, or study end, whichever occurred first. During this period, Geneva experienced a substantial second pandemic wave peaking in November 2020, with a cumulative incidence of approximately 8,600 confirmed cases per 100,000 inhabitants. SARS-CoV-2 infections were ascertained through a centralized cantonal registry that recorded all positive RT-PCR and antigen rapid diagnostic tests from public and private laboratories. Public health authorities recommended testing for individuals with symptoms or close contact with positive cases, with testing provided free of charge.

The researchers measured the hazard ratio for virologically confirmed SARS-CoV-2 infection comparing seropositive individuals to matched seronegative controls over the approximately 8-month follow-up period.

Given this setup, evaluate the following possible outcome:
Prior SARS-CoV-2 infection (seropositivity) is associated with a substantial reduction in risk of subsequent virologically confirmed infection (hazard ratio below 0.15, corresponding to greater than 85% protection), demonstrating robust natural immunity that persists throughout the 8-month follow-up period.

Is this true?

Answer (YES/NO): YES